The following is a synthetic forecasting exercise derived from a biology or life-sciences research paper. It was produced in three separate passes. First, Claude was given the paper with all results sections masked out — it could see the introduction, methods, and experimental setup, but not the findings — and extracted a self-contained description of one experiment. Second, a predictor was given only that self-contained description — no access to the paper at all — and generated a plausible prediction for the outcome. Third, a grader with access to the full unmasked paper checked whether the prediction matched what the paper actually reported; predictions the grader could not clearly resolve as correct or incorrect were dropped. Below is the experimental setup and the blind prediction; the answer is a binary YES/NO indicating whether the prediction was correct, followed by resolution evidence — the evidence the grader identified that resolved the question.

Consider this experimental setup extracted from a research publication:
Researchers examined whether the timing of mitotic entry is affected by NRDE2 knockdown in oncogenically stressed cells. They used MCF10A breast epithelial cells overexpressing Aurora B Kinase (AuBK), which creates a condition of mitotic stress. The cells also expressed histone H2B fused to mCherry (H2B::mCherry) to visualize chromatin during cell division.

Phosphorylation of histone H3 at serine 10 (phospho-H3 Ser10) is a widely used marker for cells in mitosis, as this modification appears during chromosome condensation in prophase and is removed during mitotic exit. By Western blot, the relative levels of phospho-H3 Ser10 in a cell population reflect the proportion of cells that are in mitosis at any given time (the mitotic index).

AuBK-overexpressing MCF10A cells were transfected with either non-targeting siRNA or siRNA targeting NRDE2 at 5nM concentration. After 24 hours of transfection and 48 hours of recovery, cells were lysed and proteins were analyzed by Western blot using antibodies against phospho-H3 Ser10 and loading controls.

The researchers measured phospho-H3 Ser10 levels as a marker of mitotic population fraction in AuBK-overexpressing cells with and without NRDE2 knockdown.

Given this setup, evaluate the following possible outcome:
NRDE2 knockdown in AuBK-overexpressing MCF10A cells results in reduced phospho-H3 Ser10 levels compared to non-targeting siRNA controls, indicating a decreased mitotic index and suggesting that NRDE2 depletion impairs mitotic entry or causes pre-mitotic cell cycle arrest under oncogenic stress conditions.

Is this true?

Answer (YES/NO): NO